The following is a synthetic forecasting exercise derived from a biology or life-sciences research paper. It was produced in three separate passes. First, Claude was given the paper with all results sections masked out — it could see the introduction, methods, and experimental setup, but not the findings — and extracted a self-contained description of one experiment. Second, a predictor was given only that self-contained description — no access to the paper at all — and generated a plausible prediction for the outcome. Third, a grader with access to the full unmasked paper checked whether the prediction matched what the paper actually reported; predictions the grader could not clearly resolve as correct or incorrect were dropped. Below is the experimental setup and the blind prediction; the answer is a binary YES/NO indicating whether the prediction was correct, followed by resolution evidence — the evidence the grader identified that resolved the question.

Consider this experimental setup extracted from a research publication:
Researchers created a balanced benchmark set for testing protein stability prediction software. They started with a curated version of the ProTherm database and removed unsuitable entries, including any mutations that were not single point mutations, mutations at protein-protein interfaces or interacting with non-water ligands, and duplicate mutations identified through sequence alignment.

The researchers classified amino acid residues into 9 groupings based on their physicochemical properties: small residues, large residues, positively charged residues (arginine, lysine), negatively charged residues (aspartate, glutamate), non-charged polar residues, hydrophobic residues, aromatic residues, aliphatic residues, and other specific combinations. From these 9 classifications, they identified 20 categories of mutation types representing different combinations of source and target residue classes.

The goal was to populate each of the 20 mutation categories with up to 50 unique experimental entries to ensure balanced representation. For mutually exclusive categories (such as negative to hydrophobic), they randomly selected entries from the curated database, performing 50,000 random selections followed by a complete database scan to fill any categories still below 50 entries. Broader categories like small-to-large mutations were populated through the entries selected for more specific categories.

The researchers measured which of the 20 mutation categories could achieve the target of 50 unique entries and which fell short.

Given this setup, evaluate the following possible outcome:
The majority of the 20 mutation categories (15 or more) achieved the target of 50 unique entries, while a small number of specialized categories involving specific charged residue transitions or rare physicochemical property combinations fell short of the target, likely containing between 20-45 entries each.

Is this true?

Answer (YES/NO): NO